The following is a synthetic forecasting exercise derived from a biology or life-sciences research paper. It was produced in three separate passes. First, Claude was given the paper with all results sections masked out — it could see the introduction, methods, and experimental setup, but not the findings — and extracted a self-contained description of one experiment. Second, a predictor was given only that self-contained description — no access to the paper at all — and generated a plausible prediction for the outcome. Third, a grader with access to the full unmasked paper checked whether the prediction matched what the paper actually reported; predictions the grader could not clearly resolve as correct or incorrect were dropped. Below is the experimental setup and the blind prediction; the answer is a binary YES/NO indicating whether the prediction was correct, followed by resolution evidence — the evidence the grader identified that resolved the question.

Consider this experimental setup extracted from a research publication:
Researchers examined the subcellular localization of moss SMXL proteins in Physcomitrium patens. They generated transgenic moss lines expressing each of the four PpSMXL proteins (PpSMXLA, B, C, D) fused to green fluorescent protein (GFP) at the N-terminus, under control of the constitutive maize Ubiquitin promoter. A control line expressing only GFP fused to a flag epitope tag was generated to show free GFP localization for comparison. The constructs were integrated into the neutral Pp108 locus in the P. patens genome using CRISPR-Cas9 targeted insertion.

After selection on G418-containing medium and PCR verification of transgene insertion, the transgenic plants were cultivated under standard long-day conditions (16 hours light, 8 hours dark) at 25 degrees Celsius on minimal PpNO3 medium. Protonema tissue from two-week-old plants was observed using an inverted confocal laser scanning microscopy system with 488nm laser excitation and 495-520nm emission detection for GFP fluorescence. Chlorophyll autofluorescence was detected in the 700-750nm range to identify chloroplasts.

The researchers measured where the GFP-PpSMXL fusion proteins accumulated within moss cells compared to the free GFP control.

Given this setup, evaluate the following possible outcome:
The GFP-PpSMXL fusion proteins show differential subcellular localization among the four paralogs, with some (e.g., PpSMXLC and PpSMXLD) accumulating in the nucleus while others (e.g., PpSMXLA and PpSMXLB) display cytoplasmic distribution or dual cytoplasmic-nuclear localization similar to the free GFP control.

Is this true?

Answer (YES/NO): NO